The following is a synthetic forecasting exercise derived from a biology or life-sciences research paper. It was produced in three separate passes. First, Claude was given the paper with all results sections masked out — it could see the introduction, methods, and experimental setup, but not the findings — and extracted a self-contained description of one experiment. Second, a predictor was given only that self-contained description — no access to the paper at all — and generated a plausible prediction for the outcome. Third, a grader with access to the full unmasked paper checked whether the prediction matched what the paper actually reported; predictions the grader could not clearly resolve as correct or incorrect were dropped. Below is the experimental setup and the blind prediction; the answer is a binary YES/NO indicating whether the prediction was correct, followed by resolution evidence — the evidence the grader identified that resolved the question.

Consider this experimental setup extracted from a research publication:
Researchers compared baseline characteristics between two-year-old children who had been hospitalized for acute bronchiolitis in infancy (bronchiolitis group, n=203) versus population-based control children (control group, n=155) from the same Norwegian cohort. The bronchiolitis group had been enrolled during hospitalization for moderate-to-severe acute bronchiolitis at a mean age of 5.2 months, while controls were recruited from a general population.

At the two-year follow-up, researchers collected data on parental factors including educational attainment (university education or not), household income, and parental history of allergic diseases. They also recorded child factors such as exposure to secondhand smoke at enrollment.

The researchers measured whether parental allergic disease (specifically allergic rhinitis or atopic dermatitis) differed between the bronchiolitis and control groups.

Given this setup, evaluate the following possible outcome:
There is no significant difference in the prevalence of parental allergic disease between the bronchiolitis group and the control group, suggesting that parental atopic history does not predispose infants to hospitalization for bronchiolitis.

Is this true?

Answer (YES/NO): NO